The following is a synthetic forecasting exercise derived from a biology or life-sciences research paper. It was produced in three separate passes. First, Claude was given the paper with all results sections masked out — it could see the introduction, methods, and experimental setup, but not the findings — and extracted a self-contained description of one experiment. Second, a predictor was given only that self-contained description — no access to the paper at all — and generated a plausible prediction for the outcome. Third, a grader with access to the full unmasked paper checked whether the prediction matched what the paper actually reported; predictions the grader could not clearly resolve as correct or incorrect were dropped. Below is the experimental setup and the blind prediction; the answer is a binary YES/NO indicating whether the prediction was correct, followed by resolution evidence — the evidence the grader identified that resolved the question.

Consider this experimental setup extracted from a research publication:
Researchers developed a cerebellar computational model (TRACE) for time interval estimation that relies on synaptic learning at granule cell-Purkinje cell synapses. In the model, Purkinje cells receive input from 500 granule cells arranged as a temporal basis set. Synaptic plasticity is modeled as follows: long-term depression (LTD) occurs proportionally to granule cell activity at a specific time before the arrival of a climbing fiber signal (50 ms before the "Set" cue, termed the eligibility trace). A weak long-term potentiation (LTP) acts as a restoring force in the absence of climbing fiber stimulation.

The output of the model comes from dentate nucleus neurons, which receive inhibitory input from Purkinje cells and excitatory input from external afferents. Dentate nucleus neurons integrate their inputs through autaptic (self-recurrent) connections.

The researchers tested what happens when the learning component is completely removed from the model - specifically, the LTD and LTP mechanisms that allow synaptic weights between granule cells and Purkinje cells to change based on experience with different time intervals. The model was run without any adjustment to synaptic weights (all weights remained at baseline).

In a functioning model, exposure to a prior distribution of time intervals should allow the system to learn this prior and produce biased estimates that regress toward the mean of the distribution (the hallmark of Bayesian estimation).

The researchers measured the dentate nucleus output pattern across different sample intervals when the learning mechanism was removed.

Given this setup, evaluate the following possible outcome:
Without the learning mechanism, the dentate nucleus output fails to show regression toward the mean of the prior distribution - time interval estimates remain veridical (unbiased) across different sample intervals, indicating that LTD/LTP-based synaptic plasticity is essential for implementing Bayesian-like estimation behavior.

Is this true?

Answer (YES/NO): YES